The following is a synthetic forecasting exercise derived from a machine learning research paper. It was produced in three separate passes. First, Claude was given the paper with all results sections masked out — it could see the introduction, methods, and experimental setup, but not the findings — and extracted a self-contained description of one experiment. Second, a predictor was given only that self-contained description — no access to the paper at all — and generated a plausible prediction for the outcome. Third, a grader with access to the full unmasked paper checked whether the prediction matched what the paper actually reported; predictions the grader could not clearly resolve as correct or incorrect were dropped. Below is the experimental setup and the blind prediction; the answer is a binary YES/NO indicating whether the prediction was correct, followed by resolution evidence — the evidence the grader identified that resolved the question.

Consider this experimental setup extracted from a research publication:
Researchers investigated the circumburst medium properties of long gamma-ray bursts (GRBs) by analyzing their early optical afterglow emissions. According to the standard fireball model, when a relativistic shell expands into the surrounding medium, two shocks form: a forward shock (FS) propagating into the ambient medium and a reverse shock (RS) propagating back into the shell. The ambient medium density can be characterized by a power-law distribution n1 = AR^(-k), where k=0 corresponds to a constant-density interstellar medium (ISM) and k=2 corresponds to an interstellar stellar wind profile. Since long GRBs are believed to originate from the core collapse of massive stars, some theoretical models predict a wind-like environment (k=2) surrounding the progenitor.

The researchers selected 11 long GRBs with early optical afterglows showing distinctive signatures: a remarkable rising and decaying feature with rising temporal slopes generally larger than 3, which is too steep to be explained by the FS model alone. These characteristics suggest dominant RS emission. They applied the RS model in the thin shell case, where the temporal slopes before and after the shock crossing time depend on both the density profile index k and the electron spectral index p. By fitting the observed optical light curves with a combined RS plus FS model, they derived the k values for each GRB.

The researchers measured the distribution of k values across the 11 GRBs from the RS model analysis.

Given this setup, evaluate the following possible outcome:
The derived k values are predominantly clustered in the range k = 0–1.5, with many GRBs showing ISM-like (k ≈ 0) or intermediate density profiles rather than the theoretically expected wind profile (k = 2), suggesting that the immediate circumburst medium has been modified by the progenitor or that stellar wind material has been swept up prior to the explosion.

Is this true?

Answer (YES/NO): YES